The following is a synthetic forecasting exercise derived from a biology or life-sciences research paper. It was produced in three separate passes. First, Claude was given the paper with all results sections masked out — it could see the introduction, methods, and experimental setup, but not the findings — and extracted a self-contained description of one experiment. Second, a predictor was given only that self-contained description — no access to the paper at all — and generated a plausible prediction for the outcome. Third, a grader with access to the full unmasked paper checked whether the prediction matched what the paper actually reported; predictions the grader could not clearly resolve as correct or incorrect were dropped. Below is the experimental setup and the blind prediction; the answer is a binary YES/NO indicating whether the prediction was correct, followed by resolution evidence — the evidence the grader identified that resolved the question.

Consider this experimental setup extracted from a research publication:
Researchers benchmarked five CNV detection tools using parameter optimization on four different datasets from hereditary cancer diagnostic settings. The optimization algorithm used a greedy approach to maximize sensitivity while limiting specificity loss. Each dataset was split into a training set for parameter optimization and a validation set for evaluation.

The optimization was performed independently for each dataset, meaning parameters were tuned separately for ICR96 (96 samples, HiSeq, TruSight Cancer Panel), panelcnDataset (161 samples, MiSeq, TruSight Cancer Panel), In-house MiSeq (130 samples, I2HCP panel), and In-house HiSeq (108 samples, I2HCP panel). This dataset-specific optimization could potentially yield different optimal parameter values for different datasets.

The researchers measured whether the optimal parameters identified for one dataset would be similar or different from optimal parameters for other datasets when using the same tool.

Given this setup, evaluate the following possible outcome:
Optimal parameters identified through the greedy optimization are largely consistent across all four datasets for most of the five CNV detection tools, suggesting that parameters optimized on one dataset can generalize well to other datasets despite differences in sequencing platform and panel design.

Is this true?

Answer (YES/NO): NO